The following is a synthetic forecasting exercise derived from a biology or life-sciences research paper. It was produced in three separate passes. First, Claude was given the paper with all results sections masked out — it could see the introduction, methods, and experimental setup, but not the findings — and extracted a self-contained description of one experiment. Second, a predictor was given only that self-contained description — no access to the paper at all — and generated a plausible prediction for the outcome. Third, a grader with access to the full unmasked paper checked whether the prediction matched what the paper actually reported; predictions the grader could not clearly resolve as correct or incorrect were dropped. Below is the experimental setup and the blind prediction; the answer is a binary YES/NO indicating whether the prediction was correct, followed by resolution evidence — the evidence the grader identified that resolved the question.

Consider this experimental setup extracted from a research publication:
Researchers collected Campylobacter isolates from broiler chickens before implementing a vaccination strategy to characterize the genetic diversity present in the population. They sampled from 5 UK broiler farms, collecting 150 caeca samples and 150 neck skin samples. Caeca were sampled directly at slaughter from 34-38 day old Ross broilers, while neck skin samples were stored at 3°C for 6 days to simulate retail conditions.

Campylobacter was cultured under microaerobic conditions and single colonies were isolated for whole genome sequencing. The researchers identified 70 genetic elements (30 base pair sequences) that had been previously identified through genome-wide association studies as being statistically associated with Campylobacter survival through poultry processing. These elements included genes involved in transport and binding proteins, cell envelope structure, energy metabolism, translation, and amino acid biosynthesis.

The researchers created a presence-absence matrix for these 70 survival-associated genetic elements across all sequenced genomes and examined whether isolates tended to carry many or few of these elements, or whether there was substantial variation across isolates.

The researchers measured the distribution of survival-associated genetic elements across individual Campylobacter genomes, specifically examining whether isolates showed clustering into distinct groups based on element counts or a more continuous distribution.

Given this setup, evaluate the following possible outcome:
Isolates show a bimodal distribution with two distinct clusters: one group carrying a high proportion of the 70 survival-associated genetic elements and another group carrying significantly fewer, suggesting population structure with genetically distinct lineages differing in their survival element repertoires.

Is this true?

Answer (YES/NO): NO